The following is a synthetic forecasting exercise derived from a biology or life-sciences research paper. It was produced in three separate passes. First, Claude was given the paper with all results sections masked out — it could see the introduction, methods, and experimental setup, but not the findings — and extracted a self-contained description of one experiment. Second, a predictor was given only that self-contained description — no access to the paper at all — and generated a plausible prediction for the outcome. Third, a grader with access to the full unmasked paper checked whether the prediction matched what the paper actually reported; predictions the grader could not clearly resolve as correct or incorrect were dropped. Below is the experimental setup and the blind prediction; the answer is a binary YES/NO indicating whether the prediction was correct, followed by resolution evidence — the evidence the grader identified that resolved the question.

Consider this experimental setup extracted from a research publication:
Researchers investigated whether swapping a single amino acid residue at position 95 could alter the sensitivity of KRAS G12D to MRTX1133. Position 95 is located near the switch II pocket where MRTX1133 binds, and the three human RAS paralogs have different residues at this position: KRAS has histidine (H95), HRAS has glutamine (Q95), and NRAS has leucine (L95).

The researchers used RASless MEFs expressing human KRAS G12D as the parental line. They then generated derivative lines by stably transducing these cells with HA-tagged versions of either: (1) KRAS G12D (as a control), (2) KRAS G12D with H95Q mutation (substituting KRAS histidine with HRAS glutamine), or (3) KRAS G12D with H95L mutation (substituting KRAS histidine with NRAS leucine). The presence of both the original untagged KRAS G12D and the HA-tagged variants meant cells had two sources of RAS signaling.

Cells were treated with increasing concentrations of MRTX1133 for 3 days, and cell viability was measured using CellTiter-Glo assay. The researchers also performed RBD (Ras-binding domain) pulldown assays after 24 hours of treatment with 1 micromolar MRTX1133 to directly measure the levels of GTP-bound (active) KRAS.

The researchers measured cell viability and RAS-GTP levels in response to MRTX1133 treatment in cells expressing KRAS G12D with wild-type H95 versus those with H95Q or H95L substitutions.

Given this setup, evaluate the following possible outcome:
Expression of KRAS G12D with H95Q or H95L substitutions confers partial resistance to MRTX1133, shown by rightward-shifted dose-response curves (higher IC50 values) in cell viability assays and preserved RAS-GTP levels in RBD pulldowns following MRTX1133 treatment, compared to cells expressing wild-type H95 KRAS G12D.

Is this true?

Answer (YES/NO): NO